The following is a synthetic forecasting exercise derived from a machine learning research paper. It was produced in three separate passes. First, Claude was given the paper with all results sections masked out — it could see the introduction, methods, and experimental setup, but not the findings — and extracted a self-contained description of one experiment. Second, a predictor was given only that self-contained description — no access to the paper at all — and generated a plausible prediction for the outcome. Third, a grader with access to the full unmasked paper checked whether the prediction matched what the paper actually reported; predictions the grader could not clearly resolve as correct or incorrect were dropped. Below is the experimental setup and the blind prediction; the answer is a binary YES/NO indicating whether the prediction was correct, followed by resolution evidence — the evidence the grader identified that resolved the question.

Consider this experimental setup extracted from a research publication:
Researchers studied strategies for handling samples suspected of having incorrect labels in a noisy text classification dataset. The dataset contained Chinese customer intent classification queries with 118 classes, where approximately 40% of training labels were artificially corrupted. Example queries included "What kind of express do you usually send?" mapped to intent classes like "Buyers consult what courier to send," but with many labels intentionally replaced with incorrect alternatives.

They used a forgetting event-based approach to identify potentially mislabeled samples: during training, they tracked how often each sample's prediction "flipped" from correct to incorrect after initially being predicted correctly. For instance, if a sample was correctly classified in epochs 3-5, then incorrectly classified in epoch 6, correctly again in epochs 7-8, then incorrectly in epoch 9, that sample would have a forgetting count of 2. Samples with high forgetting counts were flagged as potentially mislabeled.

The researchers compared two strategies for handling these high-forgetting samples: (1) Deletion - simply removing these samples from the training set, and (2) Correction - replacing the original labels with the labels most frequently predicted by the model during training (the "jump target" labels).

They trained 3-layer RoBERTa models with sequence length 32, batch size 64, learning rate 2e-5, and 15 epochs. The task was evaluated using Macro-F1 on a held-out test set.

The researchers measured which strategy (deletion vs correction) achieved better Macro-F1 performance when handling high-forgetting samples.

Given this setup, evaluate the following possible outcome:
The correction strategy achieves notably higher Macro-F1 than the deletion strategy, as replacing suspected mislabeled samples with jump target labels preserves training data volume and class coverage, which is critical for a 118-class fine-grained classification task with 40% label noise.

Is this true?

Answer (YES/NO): NO